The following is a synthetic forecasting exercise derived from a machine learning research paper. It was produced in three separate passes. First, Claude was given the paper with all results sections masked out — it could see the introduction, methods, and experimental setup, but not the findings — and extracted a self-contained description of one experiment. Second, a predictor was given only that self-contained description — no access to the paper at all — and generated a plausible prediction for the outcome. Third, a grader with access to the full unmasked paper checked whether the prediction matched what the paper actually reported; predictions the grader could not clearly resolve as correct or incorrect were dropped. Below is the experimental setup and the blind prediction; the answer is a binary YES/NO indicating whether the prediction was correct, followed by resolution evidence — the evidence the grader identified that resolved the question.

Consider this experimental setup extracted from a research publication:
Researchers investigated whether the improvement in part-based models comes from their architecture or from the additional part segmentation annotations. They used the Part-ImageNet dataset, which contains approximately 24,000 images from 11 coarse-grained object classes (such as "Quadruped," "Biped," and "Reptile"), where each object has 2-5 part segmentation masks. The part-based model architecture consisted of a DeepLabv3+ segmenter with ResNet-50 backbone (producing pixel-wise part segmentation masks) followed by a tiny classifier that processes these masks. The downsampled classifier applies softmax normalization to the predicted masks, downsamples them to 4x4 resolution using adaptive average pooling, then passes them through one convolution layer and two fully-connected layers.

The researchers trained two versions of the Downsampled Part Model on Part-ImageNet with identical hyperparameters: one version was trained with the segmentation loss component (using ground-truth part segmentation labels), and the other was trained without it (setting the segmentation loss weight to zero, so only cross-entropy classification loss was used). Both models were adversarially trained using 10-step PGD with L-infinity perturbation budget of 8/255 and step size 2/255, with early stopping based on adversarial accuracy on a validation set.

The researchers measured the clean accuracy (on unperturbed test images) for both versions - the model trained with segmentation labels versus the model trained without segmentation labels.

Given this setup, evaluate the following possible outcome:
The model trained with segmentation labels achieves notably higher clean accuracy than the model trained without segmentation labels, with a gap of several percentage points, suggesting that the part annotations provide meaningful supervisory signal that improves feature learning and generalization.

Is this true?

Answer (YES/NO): YES